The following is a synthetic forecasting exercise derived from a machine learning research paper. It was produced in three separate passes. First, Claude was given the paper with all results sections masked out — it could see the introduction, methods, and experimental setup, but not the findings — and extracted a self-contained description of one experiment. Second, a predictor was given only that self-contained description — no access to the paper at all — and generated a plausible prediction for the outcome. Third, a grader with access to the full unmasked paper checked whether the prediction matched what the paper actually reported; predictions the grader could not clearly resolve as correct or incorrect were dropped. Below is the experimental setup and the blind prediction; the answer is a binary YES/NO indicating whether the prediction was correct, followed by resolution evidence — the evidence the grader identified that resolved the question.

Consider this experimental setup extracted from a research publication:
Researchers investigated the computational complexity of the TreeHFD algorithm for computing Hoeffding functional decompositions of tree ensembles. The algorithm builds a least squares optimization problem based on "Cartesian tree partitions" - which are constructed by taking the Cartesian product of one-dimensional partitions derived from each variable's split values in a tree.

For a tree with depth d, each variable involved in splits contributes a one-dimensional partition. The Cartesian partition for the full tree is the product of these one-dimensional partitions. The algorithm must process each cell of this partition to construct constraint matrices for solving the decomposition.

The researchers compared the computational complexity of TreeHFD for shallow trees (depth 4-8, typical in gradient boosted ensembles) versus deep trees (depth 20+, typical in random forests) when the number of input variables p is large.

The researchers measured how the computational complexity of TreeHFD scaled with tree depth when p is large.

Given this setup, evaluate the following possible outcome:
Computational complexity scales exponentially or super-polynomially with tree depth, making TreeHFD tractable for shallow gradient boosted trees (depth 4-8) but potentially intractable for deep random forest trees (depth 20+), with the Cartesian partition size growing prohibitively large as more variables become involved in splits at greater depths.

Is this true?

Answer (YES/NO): YES